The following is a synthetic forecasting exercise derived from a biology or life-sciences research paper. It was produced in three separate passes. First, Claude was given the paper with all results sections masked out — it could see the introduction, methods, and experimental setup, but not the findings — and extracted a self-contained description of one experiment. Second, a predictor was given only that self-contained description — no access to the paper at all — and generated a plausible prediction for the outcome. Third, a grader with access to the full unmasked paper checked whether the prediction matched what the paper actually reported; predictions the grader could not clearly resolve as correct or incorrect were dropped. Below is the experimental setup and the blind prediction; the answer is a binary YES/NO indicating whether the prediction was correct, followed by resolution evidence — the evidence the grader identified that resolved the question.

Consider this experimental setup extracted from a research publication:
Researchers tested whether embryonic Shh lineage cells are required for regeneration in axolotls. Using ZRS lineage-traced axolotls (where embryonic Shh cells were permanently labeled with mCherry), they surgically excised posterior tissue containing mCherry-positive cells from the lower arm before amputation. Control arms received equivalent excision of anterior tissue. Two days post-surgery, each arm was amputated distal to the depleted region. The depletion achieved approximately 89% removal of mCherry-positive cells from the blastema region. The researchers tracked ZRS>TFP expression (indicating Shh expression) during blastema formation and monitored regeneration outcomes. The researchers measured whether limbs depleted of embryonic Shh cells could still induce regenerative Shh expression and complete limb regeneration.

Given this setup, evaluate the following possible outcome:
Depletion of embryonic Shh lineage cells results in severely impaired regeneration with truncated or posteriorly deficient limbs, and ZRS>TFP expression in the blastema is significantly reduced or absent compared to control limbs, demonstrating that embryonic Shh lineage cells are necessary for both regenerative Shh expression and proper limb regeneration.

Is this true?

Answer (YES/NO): NO